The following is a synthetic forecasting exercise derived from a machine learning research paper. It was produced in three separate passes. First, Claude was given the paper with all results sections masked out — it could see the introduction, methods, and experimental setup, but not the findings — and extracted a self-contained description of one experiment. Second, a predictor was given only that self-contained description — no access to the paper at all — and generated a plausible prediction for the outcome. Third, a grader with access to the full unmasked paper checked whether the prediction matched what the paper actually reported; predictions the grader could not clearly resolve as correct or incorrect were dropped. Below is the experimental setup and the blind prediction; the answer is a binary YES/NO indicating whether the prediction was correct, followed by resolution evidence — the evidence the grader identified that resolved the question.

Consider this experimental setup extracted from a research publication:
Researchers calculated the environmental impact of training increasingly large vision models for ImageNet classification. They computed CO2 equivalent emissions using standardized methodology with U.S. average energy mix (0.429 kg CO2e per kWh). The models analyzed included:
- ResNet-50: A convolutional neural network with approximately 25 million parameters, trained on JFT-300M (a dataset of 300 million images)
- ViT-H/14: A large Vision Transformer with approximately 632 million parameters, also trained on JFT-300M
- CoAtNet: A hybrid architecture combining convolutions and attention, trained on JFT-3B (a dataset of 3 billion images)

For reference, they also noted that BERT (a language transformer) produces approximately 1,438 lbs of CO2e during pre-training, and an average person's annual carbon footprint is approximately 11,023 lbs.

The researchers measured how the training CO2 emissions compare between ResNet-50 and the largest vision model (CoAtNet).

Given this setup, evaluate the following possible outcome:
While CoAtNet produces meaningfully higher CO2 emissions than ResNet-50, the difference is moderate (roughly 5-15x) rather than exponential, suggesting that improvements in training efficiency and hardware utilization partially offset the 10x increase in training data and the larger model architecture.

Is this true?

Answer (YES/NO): NO